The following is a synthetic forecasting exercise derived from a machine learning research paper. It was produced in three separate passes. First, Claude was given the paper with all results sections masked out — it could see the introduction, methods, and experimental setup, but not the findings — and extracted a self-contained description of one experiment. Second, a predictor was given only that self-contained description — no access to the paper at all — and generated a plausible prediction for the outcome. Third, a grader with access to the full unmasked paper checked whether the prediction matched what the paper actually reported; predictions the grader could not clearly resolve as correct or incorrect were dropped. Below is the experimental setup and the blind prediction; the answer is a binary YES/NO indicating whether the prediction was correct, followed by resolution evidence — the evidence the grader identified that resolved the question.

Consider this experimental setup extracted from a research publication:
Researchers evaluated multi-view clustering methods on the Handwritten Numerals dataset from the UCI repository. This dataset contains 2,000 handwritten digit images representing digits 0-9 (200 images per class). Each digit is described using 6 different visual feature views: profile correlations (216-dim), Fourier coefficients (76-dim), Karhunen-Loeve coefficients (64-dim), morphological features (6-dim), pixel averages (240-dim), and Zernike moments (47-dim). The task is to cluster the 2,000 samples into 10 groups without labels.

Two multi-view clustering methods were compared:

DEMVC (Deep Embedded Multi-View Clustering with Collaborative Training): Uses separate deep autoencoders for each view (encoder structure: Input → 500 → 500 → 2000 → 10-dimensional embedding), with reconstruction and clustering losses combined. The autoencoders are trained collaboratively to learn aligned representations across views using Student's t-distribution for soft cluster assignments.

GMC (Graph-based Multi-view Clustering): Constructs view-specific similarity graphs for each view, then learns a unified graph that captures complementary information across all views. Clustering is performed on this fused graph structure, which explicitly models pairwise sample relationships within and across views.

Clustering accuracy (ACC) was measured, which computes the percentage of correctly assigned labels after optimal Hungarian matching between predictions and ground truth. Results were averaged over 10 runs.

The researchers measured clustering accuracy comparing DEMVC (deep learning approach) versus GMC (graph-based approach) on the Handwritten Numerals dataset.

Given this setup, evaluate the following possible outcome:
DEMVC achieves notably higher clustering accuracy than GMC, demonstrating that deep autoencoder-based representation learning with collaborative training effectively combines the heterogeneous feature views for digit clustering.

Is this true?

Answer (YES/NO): NO